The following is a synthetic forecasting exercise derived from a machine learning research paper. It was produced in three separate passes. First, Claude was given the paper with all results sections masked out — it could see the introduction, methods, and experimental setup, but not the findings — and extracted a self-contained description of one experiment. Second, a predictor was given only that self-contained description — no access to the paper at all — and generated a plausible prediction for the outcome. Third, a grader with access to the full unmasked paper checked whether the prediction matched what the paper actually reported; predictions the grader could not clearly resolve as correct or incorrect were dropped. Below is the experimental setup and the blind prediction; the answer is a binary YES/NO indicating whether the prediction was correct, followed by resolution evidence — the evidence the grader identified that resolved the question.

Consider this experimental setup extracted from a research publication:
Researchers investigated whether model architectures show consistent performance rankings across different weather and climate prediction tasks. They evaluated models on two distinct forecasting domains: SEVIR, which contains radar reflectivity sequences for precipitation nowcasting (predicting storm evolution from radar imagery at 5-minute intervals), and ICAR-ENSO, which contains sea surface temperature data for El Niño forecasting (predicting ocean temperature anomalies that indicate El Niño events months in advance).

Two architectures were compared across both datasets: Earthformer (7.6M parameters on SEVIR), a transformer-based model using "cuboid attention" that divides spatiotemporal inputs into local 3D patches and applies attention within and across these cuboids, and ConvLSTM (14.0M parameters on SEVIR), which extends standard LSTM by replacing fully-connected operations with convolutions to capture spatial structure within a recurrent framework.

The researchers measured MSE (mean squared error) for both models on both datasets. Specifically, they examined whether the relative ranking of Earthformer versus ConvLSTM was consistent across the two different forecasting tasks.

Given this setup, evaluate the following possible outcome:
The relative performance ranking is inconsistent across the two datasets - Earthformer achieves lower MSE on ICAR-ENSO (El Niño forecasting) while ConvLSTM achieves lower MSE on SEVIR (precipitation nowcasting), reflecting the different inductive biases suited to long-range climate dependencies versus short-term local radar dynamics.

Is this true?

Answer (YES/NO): NO